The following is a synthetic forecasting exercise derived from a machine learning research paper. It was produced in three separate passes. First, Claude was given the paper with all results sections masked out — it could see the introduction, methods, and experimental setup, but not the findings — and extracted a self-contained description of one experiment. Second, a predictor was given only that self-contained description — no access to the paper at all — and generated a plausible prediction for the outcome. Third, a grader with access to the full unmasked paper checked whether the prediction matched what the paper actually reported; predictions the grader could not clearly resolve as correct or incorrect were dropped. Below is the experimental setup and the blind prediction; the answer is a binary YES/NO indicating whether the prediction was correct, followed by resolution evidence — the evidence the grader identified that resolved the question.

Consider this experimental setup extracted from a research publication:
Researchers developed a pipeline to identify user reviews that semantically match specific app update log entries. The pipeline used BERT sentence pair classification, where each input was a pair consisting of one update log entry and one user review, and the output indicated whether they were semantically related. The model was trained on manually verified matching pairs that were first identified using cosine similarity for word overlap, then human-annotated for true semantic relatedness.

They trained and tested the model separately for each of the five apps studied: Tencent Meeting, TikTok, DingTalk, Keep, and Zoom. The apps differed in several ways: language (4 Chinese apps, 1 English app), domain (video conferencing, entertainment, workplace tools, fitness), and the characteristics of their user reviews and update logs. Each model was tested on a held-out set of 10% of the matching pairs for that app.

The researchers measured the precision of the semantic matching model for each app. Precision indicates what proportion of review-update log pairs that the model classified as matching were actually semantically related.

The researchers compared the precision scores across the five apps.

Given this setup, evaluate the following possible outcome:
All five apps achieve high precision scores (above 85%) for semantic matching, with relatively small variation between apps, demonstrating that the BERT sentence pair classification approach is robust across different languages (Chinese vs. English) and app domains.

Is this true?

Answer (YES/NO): NO